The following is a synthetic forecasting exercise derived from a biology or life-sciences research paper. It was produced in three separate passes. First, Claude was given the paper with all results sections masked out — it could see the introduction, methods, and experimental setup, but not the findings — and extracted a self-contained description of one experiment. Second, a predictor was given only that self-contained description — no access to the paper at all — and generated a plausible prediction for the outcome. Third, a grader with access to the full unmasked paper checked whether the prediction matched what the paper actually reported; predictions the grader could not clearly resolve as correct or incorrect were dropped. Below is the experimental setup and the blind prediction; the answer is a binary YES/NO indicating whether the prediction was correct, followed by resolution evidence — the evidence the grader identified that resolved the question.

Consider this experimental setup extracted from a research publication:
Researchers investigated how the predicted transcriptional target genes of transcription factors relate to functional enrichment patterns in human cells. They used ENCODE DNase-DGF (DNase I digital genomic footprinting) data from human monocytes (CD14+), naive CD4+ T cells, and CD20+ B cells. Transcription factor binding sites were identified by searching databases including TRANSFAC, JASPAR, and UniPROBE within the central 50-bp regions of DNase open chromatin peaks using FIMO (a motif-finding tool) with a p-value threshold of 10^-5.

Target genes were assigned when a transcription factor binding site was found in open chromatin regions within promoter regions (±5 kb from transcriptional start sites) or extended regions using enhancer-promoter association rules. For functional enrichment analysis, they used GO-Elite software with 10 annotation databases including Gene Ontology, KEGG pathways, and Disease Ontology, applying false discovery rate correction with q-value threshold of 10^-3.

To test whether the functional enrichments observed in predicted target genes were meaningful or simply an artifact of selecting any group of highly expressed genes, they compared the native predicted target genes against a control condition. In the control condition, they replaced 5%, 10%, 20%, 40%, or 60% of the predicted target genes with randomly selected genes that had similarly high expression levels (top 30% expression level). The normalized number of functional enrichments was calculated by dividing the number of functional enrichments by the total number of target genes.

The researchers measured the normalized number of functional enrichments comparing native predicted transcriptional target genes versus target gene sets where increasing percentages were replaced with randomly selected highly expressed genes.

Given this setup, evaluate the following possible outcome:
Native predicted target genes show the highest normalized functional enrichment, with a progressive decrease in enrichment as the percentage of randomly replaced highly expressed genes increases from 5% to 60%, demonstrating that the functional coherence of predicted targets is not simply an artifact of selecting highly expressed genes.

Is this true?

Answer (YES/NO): YES